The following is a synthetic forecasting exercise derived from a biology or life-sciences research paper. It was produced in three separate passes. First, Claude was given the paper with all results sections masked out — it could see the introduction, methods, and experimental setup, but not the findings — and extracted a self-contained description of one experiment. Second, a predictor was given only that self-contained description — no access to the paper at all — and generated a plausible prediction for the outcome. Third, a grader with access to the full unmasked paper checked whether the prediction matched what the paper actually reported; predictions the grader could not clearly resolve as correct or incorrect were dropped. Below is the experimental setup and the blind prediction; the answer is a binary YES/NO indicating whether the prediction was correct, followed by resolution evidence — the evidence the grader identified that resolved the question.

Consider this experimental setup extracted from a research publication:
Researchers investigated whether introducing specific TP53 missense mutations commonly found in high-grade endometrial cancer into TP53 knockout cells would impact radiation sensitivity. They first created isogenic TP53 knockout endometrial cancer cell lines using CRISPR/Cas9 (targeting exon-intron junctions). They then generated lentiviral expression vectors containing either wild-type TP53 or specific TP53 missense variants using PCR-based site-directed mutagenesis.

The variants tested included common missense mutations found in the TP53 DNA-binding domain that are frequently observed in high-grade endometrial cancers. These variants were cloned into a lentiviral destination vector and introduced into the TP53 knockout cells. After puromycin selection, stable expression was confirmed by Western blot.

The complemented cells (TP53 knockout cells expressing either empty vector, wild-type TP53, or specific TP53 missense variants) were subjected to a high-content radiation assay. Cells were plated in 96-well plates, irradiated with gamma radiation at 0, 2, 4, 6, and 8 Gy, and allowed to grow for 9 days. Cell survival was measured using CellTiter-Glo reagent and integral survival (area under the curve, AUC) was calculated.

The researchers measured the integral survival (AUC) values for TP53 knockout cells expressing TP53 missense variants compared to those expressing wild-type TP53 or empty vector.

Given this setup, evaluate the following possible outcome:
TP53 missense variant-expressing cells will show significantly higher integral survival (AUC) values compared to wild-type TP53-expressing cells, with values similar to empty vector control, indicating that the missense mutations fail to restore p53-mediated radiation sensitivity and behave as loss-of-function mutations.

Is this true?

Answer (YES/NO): YES